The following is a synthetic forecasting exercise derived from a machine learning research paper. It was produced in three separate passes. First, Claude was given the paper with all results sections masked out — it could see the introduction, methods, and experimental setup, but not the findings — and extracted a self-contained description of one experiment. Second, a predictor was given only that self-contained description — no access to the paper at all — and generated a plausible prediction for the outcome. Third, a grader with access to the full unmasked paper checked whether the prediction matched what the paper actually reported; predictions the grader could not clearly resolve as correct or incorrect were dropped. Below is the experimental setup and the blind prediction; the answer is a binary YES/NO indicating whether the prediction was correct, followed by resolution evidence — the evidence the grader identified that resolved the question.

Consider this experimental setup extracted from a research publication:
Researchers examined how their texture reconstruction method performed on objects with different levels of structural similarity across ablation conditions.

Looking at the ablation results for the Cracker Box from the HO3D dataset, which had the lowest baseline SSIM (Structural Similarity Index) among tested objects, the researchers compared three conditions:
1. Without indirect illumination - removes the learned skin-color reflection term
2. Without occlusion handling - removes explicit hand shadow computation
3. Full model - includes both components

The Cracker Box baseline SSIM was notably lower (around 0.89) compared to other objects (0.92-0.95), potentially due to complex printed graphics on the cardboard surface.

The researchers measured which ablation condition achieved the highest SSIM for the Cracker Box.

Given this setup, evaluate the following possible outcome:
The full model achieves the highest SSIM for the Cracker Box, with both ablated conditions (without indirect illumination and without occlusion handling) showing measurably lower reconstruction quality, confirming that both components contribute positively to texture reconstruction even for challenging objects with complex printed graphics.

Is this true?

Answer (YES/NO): NO